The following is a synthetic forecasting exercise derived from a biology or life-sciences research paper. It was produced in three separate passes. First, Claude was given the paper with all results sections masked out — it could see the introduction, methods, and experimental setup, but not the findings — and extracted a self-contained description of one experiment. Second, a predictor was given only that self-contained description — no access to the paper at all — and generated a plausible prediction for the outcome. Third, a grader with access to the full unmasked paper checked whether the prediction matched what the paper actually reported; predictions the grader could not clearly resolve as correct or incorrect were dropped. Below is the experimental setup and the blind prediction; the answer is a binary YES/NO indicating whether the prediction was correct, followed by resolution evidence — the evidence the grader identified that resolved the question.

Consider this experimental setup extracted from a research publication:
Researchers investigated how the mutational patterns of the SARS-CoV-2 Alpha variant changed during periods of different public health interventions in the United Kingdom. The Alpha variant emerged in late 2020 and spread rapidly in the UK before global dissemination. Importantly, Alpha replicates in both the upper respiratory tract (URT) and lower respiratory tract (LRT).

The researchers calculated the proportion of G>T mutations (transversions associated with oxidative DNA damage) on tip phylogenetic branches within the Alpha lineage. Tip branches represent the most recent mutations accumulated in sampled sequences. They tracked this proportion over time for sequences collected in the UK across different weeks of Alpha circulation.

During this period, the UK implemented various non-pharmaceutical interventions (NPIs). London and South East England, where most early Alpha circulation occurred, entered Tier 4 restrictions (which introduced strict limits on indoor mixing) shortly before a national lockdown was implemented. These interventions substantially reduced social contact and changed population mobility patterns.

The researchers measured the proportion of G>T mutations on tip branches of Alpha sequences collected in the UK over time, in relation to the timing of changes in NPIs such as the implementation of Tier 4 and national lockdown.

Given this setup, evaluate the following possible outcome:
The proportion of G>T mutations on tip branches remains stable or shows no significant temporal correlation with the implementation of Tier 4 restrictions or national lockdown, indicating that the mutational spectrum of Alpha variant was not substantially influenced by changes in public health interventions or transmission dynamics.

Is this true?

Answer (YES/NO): NO